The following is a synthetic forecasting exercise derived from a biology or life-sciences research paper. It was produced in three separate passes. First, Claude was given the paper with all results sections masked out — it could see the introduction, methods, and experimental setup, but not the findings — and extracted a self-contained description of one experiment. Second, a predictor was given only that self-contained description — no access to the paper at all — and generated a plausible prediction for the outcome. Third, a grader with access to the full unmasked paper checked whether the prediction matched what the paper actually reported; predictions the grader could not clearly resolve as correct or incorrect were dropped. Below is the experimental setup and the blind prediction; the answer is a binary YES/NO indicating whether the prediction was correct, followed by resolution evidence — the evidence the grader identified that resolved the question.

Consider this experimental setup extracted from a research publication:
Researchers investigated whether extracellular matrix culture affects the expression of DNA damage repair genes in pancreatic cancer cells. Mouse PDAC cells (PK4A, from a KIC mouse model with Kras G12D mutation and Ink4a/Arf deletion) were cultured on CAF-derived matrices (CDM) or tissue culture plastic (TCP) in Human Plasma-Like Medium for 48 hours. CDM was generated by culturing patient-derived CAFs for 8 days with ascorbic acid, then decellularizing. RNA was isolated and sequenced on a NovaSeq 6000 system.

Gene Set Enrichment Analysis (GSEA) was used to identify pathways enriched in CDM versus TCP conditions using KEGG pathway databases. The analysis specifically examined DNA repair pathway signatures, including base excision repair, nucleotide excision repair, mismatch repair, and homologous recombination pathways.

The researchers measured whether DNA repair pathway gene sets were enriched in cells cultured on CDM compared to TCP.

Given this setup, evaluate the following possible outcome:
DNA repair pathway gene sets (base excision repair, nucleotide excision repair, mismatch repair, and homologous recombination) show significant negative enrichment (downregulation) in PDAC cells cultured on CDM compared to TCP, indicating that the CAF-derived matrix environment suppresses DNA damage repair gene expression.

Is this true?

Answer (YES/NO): NO